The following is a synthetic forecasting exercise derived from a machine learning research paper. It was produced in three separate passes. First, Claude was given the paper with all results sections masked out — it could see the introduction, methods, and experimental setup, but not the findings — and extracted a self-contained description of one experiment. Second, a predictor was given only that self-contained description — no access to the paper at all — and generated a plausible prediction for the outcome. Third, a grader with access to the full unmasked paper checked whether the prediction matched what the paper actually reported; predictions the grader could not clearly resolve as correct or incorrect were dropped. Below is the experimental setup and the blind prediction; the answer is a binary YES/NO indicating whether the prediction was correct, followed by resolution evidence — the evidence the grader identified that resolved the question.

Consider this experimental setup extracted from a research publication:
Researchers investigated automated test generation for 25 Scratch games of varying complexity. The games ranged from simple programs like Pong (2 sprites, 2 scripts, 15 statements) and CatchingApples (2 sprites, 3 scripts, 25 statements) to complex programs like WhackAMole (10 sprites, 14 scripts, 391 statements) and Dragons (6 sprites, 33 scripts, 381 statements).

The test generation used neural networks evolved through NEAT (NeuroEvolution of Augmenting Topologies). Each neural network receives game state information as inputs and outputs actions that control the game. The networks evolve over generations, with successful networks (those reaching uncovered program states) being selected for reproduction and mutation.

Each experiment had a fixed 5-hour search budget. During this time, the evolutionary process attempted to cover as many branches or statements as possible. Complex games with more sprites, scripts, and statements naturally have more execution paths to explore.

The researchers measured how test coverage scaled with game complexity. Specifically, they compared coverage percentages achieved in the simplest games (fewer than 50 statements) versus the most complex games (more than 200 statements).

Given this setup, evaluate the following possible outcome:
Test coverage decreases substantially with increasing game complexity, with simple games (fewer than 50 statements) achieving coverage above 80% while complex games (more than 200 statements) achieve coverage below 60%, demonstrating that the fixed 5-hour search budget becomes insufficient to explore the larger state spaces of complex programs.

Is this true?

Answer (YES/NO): NO